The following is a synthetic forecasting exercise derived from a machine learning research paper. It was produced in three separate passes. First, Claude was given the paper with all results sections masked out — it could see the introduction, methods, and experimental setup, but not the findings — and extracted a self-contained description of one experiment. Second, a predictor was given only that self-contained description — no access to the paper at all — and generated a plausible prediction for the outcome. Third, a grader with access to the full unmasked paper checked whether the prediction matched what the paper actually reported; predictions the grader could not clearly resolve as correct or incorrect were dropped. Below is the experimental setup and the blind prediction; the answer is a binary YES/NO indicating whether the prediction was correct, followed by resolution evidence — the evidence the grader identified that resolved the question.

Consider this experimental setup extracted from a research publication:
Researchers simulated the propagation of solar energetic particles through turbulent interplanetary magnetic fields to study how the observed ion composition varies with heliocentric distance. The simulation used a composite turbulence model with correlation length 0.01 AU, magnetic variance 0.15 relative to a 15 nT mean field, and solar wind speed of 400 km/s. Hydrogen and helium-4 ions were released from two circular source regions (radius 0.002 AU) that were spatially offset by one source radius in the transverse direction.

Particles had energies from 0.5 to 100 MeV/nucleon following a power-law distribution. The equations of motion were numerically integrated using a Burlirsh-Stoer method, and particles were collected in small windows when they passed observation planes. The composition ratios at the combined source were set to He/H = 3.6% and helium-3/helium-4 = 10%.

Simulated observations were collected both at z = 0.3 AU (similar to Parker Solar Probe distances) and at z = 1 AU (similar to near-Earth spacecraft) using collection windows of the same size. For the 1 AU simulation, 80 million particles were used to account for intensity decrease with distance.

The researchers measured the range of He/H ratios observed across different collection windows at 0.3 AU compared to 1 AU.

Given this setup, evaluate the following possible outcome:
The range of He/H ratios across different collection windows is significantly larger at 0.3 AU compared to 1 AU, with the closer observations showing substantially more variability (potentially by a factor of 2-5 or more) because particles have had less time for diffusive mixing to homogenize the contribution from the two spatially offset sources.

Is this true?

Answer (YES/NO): YES